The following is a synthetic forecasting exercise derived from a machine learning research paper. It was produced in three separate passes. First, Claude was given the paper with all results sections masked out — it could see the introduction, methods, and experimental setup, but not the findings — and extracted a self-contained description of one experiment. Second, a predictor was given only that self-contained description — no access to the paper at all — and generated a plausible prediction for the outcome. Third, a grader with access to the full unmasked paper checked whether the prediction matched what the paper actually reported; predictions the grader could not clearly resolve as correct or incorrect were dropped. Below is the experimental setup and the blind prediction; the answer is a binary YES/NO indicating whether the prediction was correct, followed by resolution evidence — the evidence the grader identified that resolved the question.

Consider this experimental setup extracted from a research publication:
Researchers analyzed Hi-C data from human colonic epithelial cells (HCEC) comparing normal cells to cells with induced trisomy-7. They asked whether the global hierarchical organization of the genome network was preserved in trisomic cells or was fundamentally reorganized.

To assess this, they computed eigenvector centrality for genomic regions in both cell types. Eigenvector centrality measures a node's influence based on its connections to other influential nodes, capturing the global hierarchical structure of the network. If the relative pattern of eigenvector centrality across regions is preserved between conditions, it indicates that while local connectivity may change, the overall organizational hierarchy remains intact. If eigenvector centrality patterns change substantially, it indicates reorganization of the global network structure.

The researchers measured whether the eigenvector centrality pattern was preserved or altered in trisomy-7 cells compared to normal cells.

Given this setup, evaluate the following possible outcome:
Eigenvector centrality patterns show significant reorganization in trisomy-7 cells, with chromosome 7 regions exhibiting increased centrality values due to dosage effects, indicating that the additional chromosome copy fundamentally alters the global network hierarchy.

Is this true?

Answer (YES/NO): NO